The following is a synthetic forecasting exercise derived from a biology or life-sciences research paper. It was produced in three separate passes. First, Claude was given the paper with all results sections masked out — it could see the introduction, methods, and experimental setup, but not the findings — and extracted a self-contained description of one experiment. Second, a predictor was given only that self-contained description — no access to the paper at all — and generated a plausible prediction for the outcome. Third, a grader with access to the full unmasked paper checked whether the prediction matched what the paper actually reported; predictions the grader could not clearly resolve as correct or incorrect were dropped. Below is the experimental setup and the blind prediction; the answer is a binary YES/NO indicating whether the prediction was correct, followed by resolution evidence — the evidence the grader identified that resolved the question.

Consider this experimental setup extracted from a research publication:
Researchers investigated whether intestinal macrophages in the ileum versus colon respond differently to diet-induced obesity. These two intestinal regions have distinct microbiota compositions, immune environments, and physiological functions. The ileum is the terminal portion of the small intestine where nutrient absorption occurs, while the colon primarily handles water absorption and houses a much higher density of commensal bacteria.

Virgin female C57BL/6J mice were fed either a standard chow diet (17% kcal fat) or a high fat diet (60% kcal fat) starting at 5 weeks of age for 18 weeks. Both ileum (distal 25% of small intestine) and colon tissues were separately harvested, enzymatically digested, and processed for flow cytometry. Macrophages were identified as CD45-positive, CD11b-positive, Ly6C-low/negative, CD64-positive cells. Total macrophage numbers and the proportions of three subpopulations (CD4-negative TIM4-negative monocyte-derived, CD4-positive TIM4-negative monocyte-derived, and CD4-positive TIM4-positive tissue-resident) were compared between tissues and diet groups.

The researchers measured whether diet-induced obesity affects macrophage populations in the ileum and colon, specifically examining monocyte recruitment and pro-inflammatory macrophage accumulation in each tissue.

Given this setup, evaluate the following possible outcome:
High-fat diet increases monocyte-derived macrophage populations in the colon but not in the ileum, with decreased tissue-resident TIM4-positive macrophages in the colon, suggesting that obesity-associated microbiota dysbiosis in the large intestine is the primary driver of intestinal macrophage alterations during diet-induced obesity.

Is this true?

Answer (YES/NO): NO